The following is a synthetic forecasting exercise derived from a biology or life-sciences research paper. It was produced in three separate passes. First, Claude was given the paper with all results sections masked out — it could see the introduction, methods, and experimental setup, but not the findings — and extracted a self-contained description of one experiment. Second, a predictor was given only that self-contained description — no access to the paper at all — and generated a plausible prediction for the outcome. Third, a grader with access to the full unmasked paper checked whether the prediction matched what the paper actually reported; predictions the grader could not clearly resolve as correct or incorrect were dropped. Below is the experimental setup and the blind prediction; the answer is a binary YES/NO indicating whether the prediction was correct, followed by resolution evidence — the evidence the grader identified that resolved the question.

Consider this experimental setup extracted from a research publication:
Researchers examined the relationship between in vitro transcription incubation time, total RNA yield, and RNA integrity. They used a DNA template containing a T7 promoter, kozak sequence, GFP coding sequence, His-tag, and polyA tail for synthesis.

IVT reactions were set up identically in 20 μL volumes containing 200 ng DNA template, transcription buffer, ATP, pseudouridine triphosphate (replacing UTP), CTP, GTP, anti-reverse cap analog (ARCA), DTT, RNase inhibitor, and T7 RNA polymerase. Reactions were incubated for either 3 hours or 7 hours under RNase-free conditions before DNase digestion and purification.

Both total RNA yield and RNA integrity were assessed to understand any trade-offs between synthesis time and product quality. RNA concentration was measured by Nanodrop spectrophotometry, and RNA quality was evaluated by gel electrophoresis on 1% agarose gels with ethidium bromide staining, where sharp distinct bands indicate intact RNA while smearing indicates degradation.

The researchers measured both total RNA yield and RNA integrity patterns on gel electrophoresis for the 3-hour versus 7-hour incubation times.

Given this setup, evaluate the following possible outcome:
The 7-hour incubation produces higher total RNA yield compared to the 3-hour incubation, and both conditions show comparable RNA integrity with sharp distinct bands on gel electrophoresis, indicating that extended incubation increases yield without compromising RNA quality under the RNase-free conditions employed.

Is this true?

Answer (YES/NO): NO